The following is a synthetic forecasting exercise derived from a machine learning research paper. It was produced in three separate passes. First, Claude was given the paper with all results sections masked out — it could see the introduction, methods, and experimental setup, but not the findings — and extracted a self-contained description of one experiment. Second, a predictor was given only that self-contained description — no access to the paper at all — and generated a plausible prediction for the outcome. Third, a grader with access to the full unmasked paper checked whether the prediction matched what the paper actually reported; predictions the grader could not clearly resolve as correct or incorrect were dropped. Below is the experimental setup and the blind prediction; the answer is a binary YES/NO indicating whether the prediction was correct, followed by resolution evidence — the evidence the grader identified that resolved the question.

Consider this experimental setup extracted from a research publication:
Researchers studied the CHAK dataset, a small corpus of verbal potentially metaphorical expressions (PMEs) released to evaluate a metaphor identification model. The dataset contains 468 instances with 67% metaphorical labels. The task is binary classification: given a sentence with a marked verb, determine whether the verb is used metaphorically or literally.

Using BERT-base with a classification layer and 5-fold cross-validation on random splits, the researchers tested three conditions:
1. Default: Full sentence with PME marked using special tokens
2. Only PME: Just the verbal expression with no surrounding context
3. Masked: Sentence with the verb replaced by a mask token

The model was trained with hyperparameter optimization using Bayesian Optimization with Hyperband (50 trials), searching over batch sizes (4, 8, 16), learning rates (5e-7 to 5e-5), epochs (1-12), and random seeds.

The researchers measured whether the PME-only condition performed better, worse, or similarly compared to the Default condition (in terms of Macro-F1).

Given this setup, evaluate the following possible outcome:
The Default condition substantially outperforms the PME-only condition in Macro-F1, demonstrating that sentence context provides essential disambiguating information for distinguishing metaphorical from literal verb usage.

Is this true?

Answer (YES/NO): NO